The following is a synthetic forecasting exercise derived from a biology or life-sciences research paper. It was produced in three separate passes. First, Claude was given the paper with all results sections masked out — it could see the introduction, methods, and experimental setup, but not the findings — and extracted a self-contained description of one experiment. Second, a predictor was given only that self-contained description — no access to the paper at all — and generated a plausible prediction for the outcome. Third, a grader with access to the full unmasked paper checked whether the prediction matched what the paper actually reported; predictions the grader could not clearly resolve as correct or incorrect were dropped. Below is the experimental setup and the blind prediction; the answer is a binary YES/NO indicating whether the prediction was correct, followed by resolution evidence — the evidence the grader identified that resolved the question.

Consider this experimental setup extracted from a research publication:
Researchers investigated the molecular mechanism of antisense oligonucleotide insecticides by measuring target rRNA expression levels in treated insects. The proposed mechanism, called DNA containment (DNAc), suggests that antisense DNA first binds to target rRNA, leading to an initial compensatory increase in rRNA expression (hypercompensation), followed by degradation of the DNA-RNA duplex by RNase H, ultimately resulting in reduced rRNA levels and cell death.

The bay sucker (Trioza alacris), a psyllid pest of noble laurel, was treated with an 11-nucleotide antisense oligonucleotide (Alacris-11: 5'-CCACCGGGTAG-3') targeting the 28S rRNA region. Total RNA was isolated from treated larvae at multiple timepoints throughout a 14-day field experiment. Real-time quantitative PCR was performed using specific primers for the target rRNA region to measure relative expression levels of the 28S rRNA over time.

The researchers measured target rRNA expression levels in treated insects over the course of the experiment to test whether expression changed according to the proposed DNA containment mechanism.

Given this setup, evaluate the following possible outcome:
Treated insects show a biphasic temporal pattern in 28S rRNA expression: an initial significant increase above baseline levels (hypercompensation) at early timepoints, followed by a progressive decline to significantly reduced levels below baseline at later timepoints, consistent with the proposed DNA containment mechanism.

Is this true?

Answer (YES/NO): NO